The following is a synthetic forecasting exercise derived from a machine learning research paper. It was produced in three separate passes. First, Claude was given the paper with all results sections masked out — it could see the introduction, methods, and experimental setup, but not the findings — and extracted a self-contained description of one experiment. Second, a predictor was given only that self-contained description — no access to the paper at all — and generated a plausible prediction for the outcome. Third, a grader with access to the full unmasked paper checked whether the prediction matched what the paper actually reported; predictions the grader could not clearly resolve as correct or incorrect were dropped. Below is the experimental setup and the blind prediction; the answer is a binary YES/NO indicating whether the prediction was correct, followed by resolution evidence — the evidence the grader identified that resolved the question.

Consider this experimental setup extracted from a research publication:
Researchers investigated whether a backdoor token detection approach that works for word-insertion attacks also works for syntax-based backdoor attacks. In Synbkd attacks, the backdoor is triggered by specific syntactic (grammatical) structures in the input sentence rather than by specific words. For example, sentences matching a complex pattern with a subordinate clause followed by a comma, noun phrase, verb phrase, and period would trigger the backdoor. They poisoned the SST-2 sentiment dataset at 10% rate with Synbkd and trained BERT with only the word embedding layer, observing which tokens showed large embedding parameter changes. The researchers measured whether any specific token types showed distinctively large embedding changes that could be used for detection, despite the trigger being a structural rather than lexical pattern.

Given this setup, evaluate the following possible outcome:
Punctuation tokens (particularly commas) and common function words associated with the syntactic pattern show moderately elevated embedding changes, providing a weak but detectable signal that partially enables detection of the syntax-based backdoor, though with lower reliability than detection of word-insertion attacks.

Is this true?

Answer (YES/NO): NO